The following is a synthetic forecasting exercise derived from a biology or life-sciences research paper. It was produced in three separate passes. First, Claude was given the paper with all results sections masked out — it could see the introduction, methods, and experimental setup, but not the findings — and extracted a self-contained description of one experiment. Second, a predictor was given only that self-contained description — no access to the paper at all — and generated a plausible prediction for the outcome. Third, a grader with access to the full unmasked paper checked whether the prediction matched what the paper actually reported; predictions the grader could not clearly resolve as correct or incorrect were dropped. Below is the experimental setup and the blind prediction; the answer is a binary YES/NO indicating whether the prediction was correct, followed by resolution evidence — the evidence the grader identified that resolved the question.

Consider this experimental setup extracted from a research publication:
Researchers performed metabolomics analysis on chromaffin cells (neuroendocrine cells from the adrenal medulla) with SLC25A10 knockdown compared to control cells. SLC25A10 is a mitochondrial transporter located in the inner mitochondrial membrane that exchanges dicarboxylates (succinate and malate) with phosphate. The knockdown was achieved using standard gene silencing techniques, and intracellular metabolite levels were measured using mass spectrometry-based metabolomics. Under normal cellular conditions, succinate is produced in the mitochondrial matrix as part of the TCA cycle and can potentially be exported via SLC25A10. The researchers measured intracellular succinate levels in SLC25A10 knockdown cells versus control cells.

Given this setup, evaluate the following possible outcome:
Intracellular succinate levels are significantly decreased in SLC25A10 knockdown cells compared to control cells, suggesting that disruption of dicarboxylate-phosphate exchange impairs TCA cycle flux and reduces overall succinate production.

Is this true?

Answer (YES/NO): NO